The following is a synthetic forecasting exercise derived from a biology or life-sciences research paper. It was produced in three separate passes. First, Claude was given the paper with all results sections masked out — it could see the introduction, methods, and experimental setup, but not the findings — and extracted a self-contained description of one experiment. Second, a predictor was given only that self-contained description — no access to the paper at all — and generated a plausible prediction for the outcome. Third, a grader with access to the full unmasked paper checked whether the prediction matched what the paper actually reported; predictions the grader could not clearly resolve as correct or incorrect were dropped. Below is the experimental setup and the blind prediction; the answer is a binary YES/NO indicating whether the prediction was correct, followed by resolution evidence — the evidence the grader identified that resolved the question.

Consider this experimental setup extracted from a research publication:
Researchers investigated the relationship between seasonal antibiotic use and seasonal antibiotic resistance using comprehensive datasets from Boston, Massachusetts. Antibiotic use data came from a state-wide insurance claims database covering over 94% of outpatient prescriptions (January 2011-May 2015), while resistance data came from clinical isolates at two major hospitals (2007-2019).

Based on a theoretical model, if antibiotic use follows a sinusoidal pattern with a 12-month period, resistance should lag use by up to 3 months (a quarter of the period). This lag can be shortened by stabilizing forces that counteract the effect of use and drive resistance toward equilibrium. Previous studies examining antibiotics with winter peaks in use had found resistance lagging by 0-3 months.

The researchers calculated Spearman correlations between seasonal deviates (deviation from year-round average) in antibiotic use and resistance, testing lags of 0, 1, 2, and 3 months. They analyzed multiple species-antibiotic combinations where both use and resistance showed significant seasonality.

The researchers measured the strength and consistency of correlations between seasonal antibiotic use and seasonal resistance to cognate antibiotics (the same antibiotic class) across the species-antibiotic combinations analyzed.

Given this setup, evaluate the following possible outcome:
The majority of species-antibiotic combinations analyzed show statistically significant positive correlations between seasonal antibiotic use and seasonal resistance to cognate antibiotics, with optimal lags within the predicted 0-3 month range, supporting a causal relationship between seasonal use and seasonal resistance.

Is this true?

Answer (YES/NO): NO